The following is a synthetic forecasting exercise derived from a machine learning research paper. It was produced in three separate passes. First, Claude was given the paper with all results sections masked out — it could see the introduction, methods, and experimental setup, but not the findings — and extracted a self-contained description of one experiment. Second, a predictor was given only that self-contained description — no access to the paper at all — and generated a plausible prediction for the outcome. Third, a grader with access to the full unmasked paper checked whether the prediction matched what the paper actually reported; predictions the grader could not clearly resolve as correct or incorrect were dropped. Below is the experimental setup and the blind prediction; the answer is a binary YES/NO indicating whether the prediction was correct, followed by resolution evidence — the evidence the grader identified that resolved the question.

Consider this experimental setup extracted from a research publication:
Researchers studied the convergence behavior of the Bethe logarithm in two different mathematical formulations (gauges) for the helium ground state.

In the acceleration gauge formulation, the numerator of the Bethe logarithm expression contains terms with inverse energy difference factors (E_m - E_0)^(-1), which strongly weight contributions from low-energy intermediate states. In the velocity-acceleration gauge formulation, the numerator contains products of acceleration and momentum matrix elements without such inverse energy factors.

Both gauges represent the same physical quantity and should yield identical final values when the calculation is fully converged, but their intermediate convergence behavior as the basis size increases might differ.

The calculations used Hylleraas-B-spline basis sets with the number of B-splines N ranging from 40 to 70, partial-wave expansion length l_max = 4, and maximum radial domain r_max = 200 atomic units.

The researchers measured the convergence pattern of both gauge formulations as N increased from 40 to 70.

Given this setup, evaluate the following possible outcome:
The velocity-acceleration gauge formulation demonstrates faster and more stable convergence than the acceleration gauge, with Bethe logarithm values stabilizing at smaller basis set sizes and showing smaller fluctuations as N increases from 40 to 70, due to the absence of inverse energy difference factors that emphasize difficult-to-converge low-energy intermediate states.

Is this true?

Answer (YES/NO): NO